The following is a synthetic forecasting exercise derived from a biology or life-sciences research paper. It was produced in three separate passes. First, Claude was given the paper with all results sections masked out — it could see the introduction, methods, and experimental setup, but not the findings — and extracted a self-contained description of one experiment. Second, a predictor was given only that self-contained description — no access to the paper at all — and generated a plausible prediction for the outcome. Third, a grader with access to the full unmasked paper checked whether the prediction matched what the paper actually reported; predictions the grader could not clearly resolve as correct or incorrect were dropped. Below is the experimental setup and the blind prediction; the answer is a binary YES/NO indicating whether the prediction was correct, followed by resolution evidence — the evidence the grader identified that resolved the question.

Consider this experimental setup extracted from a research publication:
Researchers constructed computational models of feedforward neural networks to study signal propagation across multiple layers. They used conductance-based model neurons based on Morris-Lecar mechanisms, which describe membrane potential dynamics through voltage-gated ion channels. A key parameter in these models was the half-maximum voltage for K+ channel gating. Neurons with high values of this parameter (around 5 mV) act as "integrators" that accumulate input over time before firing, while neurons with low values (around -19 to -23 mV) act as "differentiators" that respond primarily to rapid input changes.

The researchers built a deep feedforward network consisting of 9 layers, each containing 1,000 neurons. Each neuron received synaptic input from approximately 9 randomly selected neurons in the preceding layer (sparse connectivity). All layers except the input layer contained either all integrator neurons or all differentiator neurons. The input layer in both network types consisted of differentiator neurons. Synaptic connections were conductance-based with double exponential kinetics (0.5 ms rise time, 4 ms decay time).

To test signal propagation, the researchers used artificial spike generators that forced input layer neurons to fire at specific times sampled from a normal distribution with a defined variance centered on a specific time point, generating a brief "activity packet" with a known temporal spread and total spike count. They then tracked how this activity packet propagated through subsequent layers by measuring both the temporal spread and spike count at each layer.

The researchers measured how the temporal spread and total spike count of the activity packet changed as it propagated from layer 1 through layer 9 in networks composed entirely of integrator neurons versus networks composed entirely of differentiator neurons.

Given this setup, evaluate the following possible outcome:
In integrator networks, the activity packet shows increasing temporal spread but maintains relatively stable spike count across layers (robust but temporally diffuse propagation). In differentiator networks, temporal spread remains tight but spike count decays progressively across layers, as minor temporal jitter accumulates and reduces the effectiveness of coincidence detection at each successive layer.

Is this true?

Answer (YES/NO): NO